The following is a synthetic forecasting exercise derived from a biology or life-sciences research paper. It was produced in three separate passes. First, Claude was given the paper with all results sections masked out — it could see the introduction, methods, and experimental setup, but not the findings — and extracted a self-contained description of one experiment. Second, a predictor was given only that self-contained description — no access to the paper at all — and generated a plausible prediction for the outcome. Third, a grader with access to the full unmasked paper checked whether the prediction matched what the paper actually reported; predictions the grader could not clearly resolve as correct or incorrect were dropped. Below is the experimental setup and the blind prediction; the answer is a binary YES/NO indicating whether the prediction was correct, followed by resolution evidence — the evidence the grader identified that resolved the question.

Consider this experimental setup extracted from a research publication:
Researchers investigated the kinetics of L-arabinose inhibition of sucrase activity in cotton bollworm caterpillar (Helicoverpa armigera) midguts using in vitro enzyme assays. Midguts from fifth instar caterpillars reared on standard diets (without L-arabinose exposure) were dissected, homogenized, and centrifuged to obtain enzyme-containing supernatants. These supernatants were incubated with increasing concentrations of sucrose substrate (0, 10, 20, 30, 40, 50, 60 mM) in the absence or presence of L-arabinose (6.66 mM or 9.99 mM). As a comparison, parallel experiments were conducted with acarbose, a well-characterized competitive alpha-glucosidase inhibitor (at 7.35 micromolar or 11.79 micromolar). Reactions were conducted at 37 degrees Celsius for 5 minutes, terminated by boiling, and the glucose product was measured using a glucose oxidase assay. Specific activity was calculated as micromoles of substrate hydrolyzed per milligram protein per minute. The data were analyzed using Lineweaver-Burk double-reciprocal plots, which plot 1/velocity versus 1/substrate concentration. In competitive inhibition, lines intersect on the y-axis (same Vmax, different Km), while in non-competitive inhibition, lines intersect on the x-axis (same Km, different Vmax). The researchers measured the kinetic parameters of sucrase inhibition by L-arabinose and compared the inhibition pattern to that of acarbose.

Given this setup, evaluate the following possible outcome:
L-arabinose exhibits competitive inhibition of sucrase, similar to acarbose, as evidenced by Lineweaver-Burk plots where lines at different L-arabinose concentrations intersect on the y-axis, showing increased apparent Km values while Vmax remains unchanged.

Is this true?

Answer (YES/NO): NO